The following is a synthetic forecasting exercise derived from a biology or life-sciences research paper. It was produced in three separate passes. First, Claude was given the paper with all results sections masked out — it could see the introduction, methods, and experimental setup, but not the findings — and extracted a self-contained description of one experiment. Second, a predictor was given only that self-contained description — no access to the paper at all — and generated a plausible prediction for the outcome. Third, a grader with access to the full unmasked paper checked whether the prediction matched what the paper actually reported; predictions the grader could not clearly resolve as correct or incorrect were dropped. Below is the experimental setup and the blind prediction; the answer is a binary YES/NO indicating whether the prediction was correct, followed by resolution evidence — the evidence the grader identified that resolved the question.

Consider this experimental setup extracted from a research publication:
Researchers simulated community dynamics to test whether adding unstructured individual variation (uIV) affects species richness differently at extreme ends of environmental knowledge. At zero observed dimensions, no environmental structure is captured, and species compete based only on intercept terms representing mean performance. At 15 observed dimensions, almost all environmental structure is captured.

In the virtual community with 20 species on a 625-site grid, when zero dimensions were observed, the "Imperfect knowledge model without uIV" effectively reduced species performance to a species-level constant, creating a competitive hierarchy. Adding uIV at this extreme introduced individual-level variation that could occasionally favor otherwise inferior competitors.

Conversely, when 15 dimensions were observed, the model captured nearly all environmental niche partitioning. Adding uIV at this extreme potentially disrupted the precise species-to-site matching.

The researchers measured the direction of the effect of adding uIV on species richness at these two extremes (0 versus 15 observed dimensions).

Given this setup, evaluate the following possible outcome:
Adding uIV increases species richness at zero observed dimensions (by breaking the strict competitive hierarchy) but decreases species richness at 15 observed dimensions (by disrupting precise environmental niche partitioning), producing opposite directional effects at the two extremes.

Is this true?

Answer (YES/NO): YES